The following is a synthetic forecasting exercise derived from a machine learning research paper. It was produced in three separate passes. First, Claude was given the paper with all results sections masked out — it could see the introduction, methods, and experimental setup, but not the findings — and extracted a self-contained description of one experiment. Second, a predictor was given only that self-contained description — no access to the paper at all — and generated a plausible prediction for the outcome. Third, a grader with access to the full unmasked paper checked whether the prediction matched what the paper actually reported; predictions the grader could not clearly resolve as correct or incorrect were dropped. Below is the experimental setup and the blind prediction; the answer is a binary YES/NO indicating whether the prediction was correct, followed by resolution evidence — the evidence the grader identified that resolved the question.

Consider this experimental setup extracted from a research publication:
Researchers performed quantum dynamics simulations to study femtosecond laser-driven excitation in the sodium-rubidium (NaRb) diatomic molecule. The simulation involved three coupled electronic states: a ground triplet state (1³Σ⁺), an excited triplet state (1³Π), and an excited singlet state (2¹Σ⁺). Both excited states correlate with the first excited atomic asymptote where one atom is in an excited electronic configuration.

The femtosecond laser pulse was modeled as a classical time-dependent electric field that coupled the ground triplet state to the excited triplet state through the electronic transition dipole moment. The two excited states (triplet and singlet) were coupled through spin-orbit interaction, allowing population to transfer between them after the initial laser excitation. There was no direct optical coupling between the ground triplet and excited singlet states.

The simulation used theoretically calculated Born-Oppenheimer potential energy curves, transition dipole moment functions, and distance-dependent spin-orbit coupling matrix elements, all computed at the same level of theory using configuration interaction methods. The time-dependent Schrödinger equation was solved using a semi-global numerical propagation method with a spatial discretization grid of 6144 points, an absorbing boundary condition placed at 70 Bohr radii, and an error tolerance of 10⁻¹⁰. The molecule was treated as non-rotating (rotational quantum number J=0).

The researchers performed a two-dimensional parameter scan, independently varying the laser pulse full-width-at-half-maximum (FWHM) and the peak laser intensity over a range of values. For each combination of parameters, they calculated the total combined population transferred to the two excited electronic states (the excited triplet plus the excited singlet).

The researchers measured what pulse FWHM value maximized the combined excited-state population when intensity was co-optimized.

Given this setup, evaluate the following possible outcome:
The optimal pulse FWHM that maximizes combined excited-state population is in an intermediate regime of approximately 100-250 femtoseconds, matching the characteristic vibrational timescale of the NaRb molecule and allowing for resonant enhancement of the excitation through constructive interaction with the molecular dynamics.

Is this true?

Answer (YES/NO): NO